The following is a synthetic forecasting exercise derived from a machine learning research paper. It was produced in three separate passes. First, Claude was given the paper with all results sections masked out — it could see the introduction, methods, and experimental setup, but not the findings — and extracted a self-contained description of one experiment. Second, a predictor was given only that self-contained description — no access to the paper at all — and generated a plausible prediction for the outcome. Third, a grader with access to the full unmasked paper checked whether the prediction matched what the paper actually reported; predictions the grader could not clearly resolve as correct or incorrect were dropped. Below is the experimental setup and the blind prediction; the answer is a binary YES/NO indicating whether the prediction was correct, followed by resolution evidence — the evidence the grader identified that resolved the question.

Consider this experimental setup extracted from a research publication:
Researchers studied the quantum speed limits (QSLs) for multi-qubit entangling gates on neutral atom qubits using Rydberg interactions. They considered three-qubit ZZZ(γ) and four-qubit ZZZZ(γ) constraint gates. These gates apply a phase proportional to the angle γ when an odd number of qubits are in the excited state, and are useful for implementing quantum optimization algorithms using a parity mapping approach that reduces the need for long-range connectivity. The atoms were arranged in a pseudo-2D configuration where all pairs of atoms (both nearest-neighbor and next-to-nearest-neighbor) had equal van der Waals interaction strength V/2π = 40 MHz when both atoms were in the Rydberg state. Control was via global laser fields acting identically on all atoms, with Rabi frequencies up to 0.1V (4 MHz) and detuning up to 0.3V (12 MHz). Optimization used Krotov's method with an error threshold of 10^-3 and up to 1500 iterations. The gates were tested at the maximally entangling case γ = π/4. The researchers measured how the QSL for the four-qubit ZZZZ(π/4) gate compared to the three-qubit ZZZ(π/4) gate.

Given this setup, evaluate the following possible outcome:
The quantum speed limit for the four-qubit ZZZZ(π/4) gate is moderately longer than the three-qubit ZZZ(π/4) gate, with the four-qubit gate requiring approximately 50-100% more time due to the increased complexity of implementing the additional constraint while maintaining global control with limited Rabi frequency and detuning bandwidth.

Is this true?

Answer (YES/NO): NO